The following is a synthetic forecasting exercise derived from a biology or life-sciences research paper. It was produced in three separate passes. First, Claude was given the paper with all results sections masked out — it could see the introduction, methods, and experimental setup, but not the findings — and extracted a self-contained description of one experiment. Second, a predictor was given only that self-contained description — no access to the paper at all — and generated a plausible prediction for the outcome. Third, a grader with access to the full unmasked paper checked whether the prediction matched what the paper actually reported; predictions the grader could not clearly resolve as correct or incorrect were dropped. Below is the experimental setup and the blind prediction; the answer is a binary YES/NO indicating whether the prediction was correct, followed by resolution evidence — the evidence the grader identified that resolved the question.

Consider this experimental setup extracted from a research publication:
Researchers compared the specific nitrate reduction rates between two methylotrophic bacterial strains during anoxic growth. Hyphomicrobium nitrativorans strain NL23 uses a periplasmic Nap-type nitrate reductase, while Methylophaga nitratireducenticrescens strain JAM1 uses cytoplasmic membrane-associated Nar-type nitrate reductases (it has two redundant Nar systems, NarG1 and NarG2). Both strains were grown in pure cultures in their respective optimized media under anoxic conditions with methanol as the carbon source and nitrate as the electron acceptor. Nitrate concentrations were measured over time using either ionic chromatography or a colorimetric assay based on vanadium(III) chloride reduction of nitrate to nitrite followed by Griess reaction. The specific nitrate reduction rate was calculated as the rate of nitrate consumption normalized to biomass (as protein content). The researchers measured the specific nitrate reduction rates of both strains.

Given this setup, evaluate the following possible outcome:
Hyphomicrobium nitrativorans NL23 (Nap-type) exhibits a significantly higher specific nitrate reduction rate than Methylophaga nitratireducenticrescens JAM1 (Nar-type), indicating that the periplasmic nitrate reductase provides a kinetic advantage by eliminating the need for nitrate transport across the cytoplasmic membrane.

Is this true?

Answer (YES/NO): NO